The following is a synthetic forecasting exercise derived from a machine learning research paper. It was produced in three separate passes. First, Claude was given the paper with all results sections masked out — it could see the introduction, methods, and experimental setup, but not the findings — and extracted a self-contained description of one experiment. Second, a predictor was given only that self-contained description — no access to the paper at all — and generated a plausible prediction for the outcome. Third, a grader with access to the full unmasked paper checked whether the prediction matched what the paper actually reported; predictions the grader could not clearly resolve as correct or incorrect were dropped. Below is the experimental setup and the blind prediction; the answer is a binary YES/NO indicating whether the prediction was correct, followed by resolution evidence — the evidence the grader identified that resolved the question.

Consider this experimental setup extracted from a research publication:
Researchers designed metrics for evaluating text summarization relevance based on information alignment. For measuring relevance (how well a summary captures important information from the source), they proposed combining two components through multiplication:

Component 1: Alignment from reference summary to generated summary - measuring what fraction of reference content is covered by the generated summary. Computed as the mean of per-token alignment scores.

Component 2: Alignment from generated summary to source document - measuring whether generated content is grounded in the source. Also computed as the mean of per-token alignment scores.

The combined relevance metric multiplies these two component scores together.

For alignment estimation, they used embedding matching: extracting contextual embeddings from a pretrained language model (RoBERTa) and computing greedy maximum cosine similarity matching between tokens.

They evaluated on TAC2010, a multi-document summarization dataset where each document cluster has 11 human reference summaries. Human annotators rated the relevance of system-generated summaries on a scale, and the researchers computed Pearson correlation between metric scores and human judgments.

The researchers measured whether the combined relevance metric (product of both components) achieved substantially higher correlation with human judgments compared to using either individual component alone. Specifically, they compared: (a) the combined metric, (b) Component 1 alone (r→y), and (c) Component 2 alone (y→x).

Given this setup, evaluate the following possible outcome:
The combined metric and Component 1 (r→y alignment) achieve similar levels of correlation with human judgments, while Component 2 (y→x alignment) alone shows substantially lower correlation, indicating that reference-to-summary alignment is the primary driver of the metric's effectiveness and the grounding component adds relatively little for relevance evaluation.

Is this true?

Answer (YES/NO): NO